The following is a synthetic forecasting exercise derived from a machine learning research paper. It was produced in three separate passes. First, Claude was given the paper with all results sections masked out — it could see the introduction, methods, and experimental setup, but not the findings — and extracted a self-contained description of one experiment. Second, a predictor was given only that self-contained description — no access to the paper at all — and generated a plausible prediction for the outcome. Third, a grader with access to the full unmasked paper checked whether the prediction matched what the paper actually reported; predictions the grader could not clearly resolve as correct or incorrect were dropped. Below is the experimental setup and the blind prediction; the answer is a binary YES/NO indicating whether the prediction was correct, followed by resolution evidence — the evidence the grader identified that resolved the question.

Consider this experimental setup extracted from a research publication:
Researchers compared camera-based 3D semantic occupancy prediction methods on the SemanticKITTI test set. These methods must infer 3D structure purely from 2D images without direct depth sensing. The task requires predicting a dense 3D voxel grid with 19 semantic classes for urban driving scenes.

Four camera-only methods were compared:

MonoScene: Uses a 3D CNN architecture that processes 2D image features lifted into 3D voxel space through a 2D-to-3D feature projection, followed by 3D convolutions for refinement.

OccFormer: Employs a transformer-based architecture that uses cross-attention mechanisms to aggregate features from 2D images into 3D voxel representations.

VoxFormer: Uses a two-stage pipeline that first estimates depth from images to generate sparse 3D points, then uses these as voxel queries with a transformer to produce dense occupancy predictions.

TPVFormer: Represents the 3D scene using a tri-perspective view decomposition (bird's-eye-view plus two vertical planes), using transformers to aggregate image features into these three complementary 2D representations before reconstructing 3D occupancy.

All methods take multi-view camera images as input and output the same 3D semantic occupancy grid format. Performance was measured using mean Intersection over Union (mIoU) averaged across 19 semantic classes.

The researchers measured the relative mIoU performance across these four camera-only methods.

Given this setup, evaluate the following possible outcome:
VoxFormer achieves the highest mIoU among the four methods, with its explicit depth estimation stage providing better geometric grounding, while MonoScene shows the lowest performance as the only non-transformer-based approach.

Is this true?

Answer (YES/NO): YES